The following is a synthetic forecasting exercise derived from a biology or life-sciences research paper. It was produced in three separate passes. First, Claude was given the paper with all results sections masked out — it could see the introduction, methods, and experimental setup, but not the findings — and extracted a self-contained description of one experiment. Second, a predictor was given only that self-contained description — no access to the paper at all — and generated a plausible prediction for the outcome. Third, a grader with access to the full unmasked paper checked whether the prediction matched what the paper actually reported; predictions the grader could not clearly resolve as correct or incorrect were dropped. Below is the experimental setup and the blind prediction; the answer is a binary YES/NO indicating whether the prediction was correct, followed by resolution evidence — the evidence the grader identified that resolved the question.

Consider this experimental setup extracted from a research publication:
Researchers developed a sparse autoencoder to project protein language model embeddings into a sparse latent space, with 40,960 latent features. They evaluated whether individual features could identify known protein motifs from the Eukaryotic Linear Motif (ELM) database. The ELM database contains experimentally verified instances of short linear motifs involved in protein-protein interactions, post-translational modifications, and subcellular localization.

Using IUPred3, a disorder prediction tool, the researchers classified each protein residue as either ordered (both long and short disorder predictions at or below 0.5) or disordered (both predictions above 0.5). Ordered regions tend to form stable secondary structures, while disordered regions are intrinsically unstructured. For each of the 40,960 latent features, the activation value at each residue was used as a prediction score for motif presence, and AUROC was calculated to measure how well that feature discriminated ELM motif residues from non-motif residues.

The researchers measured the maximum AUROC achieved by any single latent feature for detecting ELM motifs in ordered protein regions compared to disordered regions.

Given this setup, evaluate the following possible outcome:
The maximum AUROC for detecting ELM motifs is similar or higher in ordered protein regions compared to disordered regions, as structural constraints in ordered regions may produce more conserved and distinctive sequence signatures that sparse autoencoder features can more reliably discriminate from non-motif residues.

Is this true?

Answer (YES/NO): YES